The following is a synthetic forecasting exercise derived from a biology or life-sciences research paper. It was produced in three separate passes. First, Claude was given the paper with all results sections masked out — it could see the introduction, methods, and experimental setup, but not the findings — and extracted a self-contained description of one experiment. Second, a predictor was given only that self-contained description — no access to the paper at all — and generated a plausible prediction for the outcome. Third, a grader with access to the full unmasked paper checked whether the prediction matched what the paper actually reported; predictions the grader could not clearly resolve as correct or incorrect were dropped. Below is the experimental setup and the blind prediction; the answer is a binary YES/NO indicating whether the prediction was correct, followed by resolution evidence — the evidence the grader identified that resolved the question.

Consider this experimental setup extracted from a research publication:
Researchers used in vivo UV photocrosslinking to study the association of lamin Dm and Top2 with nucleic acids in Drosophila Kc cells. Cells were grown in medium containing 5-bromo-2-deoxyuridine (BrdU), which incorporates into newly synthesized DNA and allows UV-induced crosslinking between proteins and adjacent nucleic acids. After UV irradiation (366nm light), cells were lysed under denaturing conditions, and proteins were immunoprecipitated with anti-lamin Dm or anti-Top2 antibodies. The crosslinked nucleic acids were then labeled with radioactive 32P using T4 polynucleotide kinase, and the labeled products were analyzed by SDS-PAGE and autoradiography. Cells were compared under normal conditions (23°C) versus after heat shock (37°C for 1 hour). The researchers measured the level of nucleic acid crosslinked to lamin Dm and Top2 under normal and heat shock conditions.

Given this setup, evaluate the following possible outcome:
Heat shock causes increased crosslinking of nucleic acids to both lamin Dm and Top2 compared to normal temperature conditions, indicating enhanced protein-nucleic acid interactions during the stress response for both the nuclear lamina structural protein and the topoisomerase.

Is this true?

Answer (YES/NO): YES